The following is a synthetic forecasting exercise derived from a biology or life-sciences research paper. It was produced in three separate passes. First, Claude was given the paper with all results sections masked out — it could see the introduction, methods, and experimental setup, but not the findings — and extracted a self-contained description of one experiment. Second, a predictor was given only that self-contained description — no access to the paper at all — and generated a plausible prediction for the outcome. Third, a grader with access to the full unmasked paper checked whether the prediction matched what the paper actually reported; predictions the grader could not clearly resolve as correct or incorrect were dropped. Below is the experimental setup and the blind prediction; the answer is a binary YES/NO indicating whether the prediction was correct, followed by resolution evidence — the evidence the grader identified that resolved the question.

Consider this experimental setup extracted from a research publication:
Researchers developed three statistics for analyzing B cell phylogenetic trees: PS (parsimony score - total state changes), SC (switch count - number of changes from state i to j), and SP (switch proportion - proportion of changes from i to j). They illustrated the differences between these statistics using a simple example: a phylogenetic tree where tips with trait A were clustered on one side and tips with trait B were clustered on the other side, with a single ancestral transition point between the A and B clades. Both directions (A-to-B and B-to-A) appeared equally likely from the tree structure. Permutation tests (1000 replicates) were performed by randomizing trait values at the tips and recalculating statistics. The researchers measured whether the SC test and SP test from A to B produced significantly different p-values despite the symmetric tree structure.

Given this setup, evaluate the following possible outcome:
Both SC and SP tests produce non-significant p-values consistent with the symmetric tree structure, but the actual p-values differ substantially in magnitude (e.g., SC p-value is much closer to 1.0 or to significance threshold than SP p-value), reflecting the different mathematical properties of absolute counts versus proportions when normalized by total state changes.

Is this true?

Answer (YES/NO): NO